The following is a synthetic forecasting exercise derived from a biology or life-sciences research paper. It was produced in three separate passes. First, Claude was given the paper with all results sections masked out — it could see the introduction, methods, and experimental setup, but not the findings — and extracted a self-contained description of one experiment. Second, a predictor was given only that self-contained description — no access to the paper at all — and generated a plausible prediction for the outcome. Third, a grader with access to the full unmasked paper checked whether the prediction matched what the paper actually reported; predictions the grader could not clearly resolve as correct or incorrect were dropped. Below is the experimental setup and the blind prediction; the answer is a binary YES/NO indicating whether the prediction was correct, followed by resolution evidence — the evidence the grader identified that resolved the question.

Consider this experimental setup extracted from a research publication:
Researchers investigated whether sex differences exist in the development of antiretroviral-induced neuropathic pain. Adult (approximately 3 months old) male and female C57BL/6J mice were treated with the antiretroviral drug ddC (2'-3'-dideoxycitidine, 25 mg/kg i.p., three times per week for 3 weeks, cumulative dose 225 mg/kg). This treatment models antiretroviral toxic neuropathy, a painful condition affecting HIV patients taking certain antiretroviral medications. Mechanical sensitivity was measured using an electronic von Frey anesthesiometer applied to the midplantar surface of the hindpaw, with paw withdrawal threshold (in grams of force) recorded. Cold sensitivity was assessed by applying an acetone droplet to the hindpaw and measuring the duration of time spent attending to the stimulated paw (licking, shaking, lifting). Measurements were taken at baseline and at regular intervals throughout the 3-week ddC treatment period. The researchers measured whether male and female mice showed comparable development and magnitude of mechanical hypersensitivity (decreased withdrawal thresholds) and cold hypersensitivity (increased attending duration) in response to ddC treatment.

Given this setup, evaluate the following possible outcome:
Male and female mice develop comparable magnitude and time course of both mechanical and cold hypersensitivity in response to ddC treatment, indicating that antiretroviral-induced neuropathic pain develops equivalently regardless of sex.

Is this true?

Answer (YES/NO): YES